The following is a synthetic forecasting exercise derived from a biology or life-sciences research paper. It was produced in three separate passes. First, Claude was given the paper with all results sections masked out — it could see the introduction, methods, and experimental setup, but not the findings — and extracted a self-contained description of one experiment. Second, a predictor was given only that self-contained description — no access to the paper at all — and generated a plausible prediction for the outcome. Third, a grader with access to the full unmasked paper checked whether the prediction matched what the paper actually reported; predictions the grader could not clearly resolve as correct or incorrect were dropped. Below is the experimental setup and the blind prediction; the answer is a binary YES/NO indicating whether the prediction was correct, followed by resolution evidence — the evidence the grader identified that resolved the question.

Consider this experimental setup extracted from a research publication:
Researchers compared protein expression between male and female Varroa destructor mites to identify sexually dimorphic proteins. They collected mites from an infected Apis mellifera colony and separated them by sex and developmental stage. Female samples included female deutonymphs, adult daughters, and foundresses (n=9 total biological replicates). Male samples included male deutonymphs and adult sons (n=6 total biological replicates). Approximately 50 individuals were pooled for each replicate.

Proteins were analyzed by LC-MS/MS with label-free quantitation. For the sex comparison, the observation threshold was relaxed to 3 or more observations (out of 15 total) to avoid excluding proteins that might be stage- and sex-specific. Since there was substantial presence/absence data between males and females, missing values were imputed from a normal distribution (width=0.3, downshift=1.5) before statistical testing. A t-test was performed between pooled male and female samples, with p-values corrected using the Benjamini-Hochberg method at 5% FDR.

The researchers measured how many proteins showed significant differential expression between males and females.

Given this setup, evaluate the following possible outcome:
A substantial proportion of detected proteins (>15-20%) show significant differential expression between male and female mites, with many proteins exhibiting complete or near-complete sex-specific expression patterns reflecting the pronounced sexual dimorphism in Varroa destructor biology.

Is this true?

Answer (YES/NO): NO